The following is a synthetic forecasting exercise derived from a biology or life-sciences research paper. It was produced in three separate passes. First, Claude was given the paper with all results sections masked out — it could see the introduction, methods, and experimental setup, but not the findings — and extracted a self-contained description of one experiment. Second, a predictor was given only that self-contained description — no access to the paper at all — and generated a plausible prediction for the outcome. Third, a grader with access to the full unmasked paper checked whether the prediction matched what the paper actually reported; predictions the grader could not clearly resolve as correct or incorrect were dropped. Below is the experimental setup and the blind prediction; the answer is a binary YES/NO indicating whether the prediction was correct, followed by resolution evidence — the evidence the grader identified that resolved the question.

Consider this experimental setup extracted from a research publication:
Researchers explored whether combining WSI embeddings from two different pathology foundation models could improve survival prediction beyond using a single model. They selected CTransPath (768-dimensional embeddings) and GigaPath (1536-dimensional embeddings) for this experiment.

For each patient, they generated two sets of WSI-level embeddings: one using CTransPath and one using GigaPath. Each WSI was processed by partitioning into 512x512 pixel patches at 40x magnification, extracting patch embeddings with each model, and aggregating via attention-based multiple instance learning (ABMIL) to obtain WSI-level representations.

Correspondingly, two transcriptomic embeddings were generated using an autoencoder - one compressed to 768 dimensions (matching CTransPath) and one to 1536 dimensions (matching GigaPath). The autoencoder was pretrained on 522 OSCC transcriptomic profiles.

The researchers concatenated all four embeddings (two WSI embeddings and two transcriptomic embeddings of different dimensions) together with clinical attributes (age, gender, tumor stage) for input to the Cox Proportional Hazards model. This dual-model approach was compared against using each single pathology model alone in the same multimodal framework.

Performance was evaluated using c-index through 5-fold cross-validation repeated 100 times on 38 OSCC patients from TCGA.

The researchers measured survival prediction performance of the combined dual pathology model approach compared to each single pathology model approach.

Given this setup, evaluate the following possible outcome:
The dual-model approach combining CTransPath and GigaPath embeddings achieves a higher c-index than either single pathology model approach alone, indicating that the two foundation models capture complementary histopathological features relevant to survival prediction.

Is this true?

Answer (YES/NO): NO